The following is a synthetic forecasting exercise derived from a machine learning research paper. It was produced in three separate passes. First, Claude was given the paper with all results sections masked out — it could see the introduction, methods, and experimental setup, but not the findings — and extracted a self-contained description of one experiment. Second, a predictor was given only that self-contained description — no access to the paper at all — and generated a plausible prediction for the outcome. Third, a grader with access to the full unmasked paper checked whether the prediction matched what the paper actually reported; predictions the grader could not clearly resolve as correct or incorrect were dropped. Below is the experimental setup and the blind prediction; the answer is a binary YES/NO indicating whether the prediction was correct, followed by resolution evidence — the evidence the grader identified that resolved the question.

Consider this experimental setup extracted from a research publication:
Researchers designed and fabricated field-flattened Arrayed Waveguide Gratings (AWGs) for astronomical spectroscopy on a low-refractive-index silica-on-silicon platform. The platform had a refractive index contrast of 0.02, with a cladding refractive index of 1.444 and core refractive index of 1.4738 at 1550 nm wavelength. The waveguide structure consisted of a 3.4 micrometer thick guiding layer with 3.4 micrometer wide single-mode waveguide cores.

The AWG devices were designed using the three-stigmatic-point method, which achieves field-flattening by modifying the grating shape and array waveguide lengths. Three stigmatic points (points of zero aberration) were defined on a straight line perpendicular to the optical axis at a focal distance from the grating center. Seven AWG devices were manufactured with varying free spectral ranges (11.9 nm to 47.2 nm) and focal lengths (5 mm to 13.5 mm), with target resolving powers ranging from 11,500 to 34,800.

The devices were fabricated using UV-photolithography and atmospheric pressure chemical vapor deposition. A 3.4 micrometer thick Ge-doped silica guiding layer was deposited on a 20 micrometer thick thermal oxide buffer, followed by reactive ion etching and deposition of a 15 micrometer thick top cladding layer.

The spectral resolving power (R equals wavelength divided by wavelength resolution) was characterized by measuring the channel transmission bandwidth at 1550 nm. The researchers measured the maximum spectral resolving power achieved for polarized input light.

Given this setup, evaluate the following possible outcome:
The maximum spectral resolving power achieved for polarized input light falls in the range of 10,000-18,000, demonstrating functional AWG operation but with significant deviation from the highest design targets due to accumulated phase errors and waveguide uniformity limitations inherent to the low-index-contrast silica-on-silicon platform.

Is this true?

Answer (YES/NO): NO